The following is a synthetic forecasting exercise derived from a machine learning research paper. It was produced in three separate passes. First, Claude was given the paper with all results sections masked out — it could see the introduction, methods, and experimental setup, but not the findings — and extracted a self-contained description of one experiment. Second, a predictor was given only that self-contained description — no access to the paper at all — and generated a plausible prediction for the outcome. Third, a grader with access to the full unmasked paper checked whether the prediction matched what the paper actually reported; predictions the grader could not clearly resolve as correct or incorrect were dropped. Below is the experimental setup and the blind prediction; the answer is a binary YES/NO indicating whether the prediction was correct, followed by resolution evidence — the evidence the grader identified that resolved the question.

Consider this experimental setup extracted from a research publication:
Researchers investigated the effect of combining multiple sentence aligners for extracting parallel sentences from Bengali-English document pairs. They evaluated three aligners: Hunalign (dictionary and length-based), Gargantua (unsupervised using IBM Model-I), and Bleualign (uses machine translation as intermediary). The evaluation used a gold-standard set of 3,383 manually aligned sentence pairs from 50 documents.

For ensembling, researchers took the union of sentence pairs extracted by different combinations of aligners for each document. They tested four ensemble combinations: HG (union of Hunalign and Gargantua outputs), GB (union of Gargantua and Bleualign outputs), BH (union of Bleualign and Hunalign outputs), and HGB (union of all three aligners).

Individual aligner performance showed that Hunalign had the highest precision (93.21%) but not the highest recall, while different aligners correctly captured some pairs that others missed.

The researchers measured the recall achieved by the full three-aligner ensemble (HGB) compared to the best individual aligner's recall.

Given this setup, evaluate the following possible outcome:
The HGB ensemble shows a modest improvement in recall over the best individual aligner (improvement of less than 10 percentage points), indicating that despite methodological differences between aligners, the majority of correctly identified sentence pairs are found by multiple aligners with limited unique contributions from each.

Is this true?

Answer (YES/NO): YES